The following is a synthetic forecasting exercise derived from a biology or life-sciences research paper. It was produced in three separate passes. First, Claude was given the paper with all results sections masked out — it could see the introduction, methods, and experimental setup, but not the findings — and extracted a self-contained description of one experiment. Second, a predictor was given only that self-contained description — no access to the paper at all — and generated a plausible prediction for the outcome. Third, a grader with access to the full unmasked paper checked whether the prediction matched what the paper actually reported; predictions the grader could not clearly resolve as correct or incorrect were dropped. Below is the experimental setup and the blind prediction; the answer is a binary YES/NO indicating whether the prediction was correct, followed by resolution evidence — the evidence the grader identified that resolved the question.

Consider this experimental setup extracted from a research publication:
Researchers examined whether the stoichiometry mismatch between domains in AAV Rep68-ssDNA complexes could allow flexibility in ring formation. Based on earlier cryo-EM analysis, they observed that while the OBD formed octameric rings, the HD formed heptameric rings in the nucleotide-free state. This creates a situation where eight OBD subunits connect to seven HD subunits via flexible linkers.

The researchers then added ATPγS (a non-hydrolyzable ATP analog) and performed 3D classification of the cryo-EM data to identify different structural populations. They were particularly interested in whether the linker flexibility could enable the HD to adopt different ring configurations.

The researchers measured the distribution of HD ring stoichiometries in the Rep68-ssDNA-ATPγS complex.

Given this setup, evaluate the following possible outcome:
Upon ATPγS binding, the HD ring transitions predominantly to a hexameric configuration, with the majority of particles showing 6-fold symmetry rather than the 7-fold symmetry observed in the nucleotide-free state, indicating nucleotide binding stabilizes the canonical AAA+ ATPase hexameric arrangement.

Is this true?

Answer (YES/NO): NO